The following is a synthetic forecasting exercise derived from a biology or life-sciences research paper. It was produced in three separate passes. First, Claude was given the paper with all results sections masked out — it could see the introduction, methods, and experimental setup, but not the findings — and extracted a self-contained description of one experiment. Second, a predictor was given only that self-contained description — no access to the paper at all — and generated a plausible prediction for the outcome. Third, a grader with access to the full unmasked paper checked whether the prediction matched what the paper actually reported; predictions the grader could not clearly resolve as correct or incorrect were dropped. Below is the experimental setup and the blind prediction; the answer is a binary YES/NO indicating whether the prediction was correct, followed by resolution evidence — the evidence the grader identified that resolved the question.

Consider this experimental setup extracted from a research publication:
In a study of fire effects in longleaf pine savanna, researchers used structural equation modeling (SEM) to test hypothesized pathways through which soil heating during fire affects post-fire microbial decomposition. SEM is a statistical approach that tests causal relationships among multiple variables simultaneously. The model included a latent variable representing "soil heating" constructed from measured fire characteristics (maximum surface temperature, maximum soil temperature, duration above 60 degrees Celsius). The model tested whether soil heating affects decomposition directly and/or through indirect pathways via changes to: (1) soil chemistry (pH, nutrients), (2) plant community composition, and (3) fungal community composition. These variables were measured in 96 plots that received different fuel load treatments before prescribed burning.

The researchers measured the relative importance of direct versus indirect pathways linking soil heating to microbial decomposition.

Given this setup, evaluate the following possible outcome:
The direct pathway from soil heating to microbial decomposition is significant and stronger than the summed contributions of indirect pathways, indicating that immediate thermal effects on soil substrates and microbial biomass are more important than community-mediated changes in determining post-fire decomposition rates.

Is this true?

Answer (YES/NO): NO